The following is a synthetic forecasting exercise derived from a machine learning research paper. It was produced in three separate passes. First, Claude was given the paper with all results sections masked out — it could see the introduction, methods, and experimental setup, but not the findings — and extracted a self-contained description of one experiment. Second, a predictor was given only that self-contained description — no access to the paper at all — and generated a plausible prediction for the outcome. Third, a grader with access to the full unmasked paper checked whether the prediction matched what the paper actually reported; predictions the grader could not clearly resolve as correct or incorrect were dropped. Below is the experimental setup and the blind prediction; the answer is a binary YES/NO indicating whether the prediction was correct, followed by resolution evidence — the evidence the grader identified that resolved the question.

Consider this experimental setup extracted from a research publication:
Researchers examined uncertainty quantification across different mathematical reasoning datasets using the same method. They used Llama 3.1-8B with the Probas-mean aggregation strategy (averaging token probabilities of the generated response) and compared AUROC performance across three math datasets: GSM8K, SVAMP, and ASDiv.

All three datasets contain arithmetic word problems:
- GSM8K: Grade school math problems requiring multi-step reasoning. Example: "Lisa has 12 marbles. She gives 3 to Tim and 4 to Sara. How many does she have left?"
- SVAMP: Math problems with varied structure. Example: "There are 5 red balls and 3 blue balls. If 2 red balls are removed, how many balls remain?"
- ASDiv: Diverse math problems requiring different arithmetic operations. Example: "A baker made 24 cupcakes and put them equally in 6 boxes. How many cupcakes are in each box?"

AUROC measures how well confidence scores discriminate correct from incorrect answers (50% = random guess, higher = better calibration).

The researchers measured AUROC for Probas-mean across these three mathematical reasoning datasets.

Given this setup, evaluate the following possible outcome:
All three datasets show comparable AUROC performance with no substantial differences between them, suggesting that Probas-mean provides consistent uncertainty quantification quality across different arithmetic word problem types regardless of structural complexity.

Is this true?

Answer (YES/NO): NO